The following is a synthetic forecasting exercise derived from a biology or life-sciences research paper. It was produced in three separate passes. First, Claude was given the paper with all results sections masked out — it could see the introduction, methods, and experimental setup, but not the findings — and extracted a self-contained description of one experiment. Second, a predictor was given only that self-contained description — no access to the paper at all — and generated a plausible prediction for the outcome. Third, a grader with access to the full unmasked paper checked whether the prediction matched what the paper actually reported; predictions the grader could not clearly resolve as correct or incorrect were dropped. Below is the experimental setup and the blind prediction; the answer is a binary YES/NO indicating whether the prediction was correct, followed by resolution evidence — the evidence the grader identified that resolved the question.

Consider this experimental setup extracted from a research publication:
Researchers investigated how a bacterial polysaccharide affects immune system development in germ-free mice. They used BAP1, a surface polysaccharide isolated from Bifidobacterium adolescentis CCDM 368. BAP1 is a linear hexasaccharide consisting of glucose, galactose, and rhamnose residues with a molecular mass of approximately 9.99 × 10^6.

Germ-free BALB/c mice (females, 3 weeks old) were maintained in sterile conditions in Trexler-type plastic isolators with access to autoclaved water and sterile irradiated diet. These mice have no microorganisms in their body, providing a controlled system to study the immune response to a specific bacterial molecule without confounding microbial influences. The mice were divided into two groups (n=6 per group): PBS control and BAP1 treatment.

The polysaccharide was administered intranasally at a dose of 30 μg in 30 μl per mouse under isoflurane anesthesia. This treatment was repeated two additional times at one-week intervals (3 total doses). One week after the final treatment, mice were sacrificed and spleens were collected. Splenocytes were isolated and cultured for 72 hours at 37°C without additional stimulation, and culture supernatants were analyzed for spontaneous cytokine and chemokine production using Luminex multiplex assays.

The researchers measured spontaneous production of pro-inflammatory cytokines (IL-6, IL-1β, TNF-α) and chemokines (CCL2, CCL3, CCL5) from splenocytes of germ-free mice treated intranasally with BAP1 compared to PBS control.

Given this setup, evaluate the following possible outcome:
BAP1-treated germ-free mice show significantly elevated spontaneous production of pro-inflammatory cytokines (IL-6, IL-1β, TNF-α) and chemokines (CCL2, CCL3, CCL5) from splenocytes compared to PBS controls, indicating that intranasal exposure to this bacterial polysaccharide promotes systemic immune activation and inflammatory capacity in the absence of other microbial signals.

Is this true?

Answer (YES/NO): NO